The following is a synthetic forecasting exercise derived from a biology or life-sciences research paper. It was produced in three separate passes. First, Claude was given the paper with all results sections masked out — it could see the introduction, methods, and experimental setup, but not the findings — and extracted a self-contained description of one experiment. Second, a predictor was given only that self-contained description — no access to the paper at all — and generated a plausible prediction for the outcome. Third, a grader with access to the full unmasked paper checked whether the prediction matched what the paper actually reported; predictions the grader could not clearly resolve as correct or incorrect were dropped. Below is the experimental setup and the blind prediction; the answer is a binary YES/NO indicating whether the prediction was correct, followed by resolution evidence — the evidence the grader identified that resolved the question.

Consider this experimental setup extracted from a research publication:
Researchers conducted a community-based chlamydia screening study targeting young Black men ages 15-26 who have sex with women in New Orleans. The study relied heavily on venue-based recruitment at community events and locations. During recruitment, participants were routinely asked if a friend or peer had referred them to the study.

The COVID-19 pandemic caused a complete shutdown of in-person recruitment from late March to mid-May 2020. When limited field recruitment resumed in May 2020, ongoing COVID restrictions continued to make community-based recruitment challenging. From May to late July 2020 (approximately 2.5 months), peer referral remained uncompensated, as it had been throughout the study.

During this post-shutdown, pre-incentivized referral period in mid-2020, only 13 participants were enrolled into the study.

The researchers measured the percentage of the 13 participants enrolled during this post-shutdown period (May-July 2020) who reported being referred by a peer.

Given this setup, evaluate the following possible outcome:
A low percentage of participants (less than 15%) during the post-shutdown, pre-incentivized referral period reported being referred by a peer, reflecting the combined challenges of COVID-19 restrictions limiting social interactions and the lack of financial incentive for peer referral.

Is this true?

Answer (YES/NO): NO